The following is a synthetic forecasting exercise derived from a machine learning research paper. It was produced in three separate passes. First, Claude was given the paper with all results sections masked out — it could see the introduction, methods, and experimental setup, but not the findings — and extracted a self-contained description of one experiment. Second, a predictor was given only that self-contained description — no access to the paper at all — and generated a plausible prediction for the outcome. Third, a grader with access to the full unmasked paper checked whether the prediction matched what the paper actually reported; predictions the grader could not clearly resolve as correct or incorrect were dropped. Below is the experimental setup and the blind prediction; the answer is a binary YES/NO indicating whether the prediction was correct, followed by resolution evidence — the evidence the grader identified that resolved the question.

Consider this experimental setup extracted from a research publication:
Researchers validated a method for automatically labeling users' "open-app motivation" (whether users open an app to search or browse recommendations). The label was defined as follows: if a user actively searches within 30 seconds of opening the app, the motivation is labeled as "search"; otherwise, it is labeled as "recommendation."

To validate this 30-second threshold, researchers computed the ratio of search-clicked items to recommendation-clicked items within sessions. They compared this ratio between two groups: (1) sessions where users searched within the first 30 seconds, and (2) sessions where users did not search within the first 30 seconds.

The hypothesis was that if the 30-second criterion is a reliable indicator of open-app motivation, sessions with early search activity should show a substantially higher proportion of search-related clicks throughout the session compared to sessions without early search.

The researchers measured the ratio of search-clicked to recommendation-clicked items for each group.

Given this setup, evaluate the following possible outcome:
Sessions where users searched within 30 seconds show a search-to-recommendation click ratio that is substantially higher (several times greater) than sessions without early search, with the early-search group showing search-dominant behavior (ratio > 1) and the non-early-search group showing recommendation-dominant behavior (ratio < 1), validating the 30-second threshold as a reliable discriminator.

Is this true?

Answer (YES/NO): NO